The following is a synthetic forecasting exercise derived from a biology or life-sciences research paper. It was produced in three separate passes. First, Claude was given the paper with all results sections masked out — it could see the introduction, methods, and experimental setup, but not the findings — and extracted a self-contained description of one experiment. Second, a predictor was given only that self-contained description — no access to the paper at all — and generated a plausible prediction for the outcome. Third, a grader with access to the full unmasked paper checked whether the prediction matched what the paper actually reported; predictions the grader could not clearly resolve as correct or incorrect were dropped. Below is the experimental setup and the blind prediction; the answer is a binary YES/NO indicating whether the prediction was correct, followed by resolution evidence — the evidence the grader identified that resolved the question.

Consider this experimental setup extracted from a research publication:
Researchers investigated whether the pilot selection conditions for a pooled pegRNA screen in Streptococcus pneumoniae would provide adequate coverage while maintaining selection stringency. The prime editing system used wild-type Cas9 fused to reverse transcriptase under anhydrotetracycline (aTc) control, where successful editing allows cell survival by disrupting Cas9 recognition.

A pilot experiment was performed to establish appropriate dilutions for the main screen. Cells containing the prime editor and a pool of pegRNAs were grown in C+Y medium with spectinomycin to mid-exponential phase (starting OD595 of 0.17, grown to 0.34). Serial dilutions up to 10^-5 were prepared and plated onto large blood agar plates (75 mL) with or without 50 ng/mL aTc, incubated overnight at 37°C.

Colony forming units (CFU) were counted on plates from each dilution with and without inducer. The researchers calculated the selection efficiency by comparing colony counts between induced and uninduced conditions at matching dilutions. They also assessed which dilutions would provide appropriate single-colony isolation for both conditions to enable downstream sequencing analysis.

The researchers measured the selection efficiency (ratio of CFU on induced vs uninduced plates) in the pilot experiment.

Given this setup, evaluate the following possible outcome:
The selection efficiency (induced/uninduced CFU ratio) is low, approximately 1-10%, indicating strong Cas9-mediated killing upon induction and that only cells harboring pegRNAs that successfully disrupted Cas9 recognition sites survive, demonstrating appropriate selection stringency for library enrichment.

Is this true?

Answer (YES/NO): YES